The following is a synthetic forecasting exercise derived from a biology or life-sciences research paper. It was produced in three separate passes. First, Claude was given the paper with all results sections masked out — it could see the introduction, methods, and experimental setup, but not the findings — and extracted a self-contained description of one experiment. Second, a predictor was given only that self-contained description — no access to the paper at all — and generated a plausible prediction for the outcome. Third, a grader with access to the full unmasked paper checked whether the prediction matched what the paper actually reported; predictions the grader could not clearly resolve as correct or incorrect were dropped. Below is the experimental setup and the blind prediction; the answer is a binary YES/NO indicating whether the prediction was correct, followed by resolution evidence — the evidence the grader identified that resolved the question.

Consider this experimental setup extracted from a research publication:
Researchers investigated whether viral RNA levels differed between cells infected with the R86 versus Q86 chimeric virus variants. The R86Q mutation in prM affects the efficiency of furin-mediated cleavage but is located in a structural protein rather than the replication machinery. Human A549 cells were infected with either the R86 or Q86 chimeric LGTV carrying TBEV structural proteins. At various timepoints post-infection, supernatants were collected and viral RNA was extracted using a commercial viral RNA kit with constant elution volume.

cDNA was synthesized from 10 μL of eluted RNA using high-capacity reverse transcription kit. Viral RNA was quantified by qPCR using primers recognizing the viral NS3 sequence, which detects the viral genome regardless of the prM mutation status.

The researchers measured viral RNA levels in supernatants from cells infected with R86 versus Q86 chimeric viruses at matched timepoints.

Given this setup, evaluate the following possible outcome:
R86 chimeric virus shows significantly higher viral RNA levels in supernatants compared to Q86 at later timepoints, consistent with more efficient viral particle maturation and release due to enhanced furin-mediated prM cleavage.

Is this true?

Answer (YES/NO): NO